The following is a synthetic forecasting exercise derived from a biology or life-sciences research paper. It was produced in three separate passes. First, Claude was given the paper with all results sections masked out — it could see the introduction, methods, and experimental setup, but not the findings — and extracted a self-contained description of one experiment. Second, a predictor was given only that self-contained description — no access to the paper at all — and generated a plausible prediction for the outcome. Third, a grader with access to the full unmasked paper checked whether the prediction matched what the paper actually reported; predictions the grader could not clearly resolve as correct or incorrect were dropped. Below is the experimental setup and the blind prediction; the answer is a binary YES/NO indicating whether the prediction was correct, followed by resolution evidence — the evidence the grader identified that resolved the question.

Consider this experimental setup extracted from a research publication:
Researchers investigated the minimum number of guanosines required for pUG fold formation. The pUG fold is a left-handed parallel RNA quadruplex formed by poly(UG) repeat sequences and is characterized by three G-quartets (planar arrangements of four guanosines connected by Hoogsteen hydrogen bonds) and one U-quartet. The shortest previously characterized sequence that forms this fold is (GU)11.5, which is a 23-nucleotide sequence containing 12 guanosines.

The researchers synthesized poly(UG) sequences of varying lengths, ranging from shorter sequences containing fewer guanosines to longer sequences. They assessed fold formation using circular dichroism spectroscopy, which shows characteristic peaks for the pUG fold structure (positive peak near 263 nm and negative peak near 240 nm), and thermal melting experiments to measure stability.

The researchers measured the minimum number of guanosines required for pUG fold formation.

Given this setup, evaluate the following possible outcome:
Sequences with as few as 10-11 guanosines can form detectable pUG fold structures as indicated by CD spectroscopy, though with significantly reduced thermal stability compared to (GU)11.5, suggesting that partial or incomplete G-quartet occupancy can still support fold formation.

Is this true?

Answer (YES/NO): NO